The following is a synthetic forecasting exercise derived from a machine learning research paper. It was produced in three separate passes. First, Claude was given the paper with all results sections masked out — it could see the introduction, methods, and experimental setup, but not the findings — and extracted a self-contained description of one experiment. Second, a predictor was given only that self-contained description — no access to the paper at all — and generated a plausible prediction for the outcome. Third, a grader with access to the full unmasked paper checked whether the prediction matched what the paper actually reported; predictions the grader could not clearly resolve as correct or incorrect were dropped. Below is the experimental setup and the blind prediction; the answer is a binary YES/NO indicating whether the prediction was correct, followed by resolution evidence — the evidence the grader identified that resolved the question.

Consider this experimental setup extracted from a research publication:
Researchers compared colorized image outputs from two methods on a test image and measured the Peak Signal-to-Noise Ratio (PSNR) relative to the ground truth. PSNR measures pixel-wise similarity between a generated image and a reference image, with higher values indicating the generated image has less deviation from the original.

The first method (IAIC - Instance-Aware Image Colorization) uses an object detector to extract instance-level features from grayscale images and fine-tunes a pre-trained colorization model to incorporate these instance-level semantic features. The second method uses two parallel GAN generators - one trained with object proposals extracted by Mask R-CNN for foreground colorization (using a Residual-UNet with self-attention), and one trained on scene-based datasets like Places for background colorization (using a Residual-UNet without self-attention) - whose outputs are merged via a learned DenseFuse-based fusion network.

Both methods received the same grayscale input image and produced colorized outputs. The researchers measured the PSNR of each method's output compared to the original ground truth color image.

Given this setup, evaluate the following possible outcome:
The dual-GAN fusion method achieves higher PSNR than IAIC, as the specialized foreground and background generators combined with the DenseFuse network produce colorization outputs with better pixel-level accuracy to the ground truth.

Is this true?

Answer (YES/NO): NO